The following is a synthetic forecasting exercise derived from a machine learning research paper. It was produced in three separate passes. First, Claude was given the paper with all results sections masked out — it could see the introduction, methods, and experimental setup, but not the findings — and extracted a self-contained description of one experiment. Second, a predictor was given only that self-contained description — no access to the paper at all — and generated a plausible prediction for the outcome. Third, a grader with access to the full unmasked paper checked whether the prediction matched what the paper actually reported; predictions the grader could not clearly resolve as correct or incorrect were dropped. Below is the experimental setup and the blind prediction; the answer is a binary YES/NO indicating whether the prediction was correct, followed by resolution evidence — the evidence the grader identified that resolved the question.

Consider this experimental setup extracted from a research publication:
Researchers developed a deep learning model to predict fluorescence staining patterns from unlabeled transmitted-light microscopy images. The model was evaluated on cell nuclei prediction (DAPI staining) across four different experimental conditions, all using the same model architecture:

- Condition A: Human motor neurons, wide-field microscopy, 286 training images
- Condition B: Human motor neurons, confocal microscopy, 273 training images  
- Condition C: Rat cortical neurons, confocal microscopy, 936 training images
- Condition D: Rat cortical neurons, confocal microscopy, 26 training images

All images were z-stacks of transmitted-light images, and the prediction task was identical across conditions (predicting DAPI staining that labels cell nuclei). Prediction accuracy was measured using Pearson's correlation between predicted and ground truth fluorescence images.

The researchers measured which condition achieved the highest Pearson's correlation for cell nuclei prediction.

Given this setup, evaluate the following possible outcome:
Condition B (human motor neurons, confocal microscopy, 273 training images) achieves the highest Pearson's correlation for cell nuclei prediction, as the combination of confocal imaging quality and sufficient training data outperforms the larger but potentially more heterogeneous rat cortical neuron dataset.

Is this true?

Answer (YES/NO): NO